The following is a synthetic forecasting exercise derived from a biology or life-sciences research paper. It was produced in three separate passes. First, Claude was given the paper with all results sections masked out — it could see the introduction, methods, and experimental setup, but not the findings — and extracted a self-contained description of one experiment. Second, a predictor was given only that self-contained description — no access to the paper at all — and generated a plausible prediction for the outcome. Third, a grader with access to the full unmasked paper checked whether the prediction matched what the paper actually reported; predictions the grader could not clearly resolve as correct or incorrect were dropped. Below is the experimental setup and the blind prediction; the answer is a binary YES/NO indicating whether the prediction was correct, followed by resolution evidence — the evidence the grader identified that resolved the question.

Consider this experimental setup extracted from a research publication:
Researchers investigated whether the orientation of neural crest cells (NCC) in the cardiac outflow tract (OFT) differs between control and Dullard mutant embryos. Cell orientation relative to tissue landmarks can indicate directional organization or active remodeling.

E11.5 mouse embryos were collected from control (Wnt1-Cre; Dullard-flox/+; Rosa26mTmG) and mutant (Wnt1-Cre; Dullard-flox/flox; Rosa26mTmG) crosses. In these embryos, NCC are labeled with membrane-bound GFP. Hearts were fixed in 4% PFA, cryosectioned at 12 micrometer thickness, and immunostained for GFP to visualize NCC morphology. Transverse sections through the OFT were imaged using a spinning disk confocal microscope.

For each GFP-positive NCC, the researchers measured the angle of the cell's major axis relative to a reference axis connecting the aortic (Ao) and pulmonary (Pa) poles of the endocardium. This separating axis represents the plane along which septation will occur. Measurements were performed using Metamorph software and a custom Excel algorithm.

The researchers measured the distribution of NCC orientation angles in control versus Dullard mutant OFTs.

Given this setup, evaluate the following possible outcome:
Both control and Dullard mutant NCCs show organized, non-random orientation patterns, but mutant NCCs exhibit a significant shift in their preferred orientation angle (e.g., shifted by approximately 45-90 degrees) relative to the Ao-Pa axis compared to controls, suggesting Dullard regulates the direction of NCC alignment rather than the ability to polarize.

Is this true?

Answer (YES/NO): NO